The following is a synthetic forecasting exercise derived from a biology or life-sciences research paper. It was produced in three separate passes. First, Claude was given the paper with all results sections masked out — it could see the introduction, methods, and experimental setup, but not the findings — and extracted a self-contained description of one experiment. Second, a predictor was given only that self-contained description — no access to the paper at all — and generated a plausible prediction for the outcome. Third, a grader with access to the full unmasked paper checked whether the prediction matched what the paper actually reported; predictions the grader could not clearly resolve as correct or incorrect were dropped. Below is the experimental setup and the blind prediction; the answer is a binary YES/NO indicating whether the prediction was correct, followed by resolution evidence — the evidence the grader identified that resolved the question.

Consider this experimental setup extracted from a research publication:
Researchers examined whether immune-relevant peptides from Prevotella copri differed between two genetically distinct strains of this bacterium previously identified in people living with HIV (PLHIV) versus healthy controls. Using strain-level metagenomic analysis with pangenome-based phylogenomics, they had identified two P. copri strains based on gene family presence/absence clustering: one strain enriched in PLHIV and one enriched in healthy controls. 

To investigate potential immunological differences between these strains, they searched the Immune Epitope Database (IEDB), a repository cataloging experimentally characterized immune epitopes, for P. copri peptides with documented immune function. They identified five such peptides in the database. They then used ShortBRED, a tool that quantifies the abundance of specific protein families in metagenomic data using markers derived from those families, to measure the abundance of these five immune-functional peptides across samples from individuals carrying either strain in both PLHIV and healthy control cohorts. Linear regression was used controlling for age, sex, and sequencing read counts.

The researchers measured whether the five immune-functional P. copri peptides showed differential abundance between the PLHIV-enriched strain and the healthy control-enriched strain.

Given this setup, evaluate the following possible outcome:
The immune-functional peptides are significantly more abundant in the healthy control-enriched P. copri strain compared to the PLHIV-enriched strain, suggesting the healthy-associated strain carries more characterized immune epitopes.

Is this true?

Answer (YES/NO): NO